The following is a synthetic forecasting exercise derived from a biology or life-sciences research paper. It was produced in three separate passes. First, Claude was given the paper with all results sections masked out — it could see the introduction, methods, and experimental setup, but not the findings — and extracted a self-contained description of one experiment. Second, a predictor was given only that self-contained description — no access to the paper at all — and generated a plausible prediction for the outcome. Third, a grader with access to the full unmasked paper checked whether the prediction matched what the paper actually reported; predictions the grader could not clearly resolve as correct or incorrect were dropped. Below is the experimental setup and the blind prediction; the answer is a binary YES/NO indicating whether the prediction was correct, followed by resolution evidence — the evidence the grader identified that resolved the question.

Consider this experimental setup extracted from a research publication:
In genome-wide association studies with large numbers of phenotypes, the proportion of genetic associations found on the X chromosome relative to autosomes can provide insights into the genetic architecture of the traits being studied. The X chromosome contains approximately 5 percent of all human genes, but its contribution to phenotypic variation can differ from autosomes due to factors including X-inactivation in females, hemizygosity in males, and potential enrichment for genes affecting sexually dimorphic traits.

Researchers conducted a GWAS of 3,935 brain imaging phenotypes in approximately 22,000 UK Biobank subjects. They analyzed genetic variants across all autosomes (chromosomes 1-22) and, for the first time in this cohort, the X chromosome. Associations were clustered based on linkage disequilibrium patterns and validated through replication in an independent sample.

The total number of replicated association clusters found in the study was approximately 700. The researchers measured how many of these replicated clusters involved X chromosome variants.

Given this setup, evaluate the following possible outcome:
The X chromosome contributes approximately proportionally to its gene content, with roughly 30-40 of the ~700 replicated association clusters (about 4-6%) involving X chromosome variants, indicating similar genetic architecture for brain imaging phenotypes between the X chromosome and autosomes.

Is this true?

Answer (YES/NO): NO